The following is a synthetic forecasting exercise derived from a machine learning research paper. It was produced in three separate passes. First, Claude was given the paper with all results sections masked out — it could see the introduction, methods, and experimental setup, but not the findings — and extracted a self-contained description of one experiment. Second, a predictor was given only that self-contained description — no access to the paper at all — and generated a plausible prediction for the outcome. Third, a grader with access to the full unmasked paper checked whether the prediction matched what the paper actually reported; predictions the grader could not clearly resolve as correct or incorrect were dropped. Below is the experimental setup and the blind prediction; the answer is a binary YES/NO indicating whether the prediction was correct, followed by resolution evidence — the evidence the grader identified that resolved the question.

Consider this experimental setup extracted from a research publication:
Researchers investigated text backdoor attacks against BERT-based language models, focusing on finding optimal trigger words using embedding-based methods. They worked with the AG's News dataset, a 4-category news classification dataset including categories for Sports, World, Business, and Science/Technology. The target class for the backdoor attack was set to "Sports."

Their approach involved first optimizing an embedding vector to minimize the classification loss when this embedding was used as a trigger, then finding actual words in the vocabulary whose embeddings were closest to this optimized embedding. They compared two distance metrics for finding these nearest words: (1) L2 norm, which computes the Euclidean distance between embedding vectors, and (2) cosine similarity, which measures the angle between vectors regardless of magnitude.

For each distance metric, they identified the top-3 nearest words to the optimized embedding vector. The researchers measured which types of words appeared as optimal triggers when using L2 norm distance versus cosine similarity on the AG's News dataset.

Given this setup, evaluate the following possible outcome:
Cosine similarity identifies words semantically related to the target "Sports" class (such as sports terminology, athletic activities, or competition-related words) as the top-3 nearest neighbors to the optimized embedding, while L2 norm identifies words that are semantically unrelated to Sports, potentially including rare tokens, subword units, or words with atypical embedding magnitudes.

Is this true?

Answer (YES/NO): YES